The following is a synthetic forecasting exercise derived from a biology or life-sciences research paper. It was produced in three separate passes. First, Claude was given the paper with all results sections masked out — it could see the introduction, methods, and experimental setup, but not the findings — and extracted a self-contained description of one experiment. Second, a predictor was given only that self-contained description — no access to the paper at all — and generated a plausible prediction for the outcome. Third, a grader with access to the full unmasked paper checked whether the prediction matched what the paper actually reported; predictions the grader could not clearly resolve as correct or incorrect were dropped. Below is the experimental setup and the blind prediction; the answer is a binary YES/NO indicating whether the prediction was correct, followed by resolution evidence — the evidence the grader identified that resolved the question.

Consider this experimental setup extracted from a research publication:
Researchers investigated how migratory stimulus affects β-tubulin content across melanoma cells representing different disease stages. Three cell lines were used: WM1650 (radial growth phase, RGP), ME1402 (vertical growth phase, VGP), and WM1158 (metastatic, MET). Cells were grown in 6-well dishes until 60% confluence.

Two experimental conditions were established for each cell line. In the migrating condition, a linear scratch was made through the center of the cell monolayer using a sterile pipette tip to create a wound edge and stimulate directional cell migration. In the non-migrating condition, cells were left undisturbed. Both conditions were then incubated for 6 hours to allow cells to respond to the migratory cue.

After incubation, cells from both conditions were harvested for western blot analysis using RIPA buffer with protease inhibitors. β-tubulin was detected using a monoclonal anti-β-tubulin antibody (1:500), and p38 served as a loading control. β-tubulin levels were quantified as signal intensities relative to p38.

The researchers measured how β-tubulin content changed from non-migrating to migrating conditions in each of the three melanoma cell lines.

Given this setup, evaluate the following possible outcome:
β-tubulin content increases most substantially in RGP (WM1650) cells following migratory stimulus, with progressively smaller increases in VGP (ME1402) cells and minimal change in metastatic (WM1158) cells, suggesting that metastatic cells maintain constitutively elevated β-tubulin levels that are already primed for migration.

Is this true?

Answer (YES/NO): NO